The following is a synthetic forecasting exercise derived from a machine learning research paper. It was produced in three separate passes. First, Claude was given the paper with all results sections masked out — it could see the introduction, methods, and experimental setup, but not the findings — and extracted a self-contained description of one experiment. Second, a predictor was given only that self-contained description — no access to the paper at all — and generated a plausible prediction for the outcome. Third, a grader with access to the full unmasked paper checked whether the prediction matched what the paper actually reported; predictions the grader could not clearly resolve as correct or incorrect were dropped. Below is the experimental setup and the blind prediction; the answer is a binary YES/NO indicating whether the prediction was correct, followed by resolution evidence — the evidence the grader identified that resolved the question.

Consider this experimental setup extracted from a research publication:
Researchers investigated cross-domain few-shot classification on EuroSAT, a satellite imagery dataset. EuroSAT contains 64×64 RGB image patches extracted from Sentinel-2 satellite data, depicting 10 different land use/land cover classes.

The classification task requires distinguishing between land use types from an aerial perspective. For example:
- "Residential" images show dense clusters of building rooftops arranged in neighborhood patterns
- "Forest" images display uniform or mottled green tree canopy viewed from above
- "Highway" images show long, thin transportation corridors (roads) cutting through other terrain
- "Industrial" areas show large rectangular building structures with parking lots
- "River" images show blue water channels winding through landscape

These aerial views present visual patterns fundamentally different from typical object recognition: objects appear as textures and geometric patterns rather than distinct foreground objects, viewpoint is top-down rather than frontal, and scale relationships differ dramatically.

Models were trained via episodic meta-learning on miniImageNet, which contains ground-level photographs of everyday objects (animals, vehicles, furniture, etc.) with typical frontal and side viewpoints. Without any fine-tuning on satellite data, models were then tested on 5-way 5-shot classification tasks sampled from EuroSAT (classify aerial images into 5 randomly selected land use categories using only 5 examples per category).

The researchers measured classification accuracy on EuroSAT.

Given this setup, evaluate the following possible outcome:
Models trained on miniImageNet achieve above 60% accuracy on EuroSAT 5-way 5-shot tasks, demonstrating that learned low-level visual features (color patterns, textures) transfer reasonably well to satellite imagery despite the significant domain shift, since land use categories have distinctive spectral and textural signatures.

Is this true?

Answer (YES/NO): YES